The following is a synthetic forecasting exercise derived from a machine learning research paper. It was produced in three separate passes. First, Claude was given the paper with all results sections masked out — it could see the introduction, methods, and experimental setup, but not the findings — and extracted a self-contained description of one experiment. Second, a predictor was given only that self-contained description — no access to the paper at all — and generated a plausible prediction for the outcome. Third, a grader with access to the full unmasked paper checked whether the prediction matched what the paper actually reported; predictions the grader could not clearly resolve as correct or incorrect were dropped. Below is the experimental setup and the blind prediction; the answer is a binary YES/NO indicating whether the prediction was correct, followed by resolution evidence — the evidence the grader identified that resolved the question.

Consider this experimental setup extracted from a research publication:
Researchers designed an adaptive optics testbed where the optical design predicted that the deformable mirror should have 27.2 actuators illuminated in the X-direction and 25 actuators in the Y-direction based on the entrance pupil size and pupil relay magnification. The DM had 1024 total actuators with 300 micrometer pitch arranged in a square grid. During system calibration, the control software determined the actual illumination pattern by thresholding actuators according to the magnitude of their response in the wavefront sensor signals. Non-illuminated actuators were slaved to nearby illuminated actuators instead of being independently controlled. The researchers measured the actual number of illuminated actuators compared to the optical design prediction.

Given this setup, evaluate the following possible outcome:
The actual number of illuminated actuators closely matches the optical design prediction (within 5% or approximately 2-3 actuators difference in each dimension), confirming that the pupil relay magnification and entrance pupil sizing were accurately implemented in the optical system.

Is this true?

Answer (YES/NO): YES